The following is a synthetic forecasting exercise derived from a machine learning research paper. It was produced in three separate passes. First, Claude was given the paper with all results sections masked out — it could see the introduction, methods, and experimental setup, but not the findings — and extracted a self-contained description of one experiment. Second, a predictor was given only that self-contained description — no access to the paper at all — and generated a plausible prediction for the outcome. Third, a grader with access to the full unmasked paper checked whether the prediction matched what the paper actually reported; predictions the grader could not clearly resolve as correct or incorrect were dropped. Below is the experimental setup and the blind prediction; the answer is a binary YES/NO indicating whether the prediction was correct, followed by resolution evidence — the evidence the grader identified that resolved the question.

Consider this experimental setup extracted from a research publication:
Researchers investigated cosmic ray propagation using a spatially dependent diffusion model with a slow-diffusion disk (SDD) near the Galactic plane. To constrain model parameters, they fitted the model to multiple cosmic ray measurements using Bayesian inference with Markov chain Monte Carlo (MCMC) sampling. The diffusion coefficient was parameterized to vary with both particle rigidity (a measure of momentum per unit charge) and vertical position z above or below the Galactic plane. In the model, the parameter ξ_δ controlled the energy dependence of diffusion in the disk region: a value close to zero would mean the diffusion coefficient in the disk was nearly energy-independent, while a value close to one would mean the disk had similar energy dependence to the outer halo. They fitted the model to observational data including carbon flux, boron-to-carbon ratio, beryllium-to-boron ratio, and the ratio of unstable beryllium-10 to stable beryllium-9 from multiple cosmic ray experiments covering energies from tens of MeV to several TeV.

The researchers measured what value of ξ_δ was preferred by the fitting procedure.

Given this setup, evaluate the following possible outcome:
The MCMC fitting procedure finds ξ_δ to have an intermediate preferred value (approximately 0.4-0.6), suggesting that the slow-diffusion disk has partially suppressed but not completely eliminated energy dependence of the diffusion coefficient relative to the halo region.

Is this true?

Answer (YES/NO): NO